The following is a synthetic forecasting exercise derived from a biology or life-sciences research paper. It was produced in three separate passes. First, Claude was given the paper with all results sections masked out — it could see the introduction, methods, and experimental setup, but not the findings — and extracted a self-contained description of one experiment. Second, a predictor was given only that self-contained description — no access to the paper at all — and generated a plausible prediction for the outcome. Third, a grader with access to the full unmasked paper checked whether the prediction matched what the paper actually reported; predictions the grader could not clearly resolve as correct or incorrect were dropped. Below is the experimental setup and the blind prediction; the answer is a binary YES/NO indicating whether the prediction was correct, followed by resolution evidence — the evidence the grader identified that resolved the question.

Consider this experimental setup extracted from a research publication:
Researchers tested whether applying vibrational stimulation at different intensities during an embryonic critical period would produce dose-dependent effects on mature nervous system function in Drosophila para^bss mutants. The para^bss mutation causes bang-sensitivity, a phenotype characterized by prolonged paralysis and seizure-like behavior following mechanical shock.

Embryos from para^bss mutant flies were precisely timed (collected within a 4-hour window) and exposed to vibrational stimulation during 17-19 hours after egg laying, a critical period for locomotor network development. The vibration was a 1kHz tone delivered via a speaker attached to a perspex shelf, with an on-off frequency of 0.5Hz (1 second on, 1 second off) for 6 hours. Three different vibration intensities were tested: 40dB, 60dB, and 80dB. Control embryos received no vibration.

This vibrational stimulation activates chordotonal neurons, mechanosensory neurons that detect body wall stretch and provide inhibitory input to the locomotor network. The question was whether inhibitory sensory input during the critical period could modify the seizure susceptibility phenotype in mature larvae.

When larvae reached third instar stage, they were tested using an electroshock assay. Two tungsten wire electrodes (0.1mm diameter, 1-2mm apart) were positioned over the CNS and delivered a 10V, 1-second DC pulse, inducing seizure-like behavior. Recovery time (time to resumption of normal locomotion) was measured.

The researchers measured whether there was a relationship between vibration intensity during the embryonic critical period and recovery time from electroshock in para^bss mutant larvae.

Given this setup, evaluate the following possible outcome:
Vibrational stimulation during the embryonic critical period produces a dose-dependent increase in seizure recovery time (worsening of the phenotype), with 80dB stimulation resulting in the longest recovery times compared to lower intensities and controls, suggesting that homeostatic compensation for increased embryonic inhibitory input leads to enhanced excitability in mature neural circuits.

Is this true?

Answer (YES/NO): NO